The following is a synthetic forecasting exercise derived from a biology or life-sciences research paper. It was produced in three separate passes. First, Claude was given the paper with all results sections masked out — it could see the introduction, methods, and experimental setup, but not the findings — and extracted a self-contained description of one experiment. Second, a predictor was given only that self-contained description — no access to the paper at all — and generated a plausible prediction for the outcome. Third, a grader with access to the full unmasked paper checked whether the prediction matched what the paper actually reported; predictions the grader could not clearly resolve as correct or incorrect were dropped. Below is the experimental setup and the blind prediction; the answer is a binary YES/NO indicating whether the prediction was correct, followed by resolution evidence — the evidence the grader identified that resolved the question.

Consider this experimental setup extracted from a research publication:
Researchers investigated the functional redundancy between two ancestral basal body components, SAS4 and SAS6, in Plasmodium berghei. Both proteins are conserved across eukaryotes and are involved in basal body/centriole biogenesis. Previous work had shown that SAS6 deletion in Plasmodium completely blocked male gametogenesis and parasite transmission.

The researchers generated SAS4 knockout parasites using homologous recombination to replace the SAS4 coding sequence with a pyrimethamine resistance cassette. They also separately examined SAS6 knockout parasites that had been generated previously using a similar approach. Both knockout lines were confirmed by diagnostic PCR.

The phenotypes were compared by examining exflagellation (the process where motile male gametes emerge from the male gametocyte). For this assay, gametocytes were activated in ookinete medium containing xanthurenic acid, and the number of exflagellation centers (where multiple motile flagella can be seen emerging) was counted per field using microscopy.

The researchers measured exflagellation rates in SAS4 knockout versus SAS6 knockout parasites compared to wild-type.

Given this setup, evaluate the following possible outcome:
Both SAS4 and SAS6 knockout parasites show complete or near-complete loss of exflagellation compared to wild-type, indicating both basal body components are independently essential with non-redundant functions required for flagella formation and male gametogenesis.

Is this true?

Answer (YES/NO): NO